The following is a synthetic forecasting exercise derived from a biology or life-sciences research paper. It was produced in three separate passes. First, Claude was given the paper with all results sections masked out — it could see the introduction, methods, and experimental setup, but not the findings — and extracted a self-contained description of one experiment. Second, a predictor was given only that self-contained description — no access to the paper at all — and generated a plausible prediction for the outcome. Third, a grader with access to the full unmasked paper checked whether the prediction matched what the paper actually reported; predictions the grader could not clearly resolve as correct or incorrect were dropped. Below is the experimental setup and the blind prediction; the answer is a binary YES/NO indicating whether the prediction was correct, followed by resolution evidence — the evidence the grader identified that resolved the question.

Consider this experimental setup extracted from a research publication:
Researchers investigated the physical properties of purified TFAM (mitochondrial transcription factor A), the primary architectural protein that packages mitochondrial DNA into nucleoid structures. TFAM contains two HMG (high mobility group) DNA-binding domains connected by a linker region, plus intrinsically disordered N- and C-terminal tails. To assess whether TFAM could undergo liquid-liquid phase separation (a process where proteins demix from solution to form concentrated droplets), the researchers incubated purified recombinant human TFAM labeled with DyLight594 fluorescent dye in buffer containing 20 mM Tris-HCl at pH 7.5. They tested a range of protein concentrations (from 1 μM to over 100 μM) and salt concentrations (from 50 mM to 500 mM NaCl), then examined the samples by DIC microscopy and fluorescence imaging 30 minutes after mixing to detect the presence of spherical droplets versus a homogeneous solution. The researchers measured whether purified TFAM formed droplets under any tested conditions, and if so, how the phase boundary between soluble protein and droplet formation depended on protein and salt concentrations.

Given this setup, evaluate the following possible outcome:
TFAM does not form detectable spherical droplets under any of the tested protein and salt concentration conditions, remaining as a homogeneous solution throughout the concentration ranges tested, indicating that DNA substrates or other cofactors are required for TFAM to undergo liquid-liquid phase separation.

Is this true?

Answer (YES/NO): NO